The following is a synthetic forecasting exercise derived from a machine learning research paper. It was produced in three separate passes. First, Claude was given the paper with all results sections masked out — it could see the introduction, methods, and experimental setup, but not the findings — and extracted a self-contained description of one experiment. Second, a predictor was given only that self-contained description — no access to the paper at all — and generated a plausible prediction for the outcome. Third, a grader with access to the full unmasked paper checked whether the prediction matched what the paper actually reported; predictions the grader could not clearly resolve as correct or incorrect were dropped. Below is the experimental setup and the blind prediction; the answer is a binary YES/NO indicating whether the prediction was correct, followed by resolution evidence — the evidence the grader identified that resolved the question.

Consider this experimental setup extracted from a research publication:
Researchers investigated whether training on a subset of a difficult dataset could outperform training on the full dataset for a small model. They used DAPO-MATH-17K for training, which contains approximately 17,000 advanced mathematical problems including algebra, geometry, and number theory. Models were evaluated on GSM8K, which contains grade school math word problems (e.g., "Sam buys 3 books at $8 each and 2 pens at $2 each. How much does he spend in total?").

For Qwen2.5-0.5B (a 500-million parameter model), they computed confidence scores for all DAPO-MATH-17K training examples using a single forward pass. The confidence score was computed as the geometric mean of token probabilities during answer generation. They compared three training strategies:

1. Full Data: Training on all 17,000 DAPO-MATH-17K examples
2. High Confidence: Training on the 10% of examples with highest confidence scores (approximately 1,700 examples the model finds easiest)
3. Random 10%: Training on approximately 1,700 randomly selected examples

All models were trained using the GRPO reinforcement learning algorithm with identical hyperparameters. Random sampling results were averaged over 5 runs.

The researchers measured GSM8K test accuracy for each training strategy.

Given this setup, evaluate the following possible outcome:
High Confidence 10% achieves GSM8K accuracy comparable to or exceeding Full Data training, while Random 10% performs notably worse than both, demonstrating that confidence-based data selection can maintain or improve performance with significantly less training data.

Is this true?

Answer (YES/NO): NO